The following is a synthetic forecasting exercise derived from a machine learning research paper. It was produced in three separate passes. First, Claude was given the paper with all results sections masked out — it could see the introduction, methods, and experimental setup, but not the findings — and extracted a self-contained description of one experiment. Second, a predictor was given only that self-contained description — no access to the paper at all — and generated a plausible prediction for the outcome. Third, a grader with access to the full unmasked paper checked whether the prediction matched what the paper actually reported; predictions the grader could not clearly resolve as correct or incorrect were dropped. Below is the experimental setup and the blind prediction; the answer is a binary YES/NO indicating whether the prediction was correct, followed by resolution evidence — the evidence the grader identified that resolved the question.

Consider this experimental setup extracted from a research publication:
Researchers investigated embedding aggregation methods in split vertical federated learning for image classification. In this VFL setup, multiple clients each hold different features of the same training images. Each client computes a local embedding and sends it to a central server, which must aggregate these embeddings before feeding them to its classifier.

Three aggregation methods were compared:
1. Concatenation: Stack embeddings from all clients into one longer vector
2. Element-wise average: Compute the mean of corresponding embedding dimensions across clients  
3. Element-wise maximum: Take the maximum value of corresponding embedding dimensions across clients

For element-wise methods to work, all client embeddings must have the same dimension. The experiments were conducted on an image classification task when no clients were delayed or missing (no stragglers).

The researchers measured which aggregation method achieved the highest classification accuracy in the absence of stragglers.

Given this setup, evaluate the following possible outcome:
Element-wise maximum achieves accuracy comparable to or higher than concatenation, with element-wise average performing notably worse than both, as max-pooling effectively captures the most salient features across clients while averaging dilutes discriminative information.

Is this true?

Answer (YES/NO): NO